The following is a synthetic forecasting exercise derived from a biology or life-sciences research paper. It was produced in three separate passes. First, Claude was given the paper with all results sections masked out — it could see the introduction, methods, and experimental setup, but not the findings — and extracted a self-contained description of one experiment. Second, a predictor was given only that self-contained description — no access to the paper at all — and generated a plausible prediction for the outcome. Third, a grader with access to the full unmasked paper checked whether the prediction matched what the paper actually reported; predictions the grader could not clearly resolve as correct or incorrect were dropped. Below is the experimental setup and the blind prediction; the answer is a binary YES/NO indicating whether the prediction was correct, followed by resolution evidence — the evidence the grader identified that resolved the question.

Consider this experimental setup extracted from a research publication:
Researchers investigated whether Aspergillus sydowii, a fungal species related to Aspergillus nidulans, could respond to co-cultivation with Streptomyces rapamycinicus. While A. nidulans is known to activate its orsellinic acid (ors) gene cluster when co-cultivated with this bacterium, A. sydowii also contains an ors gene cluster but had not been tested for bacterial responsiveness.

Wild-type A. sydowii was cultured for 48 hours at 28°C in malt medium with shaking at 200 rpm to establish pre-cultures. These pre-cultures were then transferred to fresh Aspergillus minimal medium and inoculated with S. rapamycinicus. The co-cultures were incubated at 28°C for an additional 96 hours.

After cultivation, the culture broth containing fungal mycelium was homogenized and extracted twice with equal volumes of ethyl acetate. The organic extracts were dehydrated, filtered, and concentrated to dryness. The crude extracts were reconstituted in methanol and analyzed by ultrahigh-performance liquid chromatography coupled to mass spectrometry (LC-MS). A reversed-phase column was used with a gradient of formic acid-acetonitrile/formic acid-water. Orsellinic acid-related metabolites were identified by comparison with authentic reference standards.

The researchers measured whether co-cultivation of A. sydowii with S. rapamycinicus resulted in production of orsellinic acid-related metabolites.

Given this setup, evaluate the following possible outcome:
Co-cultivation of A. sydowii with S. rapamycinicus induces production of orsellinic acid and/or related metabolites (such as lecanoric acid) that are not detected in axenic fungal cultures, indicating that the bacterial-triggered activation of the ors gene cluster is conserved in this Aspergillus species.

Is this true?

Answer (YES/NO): YES